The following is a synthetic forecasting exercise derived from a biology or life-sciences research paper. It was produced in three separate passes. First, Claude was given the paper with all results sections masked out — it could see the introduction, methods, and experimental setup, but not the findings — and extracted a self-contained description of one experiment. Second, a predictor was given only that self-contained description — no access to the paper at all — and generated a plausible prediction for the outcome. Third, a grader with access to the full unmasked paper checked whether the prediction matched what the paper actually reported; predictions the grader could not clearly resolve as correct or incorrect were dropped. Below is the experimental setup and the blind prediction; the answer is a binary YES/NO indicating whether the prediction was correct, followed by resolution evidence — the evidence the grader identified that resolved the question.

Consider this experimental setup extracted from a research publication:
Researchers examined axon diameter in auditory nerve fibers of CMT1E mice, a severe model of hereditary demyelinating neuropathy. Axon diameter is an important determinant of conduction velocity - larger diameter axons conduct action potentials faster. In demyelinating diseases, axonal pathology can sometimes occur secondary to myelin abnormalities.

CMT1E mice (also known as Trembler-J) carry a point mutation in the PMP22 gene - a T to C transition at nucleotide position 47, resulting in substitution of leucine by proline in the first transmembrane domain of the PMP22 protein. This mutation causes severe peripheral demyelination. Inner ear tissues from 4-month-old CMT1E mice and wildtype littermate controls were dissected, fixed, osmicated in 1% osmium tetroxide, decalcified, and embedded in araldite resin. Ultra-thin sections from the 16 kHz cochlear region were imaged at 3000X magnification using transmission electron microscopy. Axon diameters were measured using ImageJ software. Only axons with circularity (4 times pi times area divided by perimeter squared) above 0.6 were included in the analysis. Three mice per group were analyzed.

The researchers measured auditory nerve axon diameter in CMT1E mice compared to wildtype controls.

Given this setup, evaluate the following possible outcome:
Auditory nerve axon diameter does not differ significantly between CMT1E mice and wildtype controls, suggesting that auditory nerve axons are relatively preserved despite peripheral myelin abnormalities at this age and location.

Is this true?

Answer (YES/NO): YES